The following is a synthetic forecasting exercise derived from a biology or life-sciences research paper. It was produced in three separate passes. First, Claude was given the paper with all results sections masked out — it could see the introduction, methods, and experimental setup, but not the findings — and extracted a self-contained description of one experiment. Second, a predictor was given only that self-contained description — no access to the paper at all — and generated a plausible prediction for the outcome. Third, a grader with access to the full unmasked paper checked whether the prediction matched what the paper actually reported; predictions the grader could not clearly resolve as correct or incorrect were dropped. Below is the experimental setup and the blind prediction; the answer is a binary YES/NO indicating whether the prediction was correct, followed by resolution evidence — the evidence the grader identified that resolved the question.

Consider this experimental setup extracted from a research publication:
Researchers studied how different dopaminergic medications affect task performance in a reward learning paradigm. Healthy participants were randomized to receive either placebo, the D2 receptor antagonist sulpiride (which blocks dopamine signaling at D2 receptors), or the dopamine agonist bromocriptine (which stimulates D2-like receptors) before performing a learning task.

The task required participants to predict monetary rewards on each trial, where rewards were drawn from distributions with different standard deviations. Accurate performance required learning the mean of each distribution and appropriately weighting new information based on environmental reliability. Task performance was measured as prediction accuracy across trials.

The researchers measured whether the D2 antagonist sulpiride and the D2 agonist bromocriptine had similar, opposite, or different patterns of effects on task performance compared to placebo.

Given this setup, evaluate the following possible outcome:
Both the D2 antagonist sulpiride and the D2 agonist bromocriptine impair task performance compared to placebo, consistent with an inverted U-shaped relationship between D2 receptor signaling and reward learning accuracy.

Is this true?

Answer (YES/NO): NO